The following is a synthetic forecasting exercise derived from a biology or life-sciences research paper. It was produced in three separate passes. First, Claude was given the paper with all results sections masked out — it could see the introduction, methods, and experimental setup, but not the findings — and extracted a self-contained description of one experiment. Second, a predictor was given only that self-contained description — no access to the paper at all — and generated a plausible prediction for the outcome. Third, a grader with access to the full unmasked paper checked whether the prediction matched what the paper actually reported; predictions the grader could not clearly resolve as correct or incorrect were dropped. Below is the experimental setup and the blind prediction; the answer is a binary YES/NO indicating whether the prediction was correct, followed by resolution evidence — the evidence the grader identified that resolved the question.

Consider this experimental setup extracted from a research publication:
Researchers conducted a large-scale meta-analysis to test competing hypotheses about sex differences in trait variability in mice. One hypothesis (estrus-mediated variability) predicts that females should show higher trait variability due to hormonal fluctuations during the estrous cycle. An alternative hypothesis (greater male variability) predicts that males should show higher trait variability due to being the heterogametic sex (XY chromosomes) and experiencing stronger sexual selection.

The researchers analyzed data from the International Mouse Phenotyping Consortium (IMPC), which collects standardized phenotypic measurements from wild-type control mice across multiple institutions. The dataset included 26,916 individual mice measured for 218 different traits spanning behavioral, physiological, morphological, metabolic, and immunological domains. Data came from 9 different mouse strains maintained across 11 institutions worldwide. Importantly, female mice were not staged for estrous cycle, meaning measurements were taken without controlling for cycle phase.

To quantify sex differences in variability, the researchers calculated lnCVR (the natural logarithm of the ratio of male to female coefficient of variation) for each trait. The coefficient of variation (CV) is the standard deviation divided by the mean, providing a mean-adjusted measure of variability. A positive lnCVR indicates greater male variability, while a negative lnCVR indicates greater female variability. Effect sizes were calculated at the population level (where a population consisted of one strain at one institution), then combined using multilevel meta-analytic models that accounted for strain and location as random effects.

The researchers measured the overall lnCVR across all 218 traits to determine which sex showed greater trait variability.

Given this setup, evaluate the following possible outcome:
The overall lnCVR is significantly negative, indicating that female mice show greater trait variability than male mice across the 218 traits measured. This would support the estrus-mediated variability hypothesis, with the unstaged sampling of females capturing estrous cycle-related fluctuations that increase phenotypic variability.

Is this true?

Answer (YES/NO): NO